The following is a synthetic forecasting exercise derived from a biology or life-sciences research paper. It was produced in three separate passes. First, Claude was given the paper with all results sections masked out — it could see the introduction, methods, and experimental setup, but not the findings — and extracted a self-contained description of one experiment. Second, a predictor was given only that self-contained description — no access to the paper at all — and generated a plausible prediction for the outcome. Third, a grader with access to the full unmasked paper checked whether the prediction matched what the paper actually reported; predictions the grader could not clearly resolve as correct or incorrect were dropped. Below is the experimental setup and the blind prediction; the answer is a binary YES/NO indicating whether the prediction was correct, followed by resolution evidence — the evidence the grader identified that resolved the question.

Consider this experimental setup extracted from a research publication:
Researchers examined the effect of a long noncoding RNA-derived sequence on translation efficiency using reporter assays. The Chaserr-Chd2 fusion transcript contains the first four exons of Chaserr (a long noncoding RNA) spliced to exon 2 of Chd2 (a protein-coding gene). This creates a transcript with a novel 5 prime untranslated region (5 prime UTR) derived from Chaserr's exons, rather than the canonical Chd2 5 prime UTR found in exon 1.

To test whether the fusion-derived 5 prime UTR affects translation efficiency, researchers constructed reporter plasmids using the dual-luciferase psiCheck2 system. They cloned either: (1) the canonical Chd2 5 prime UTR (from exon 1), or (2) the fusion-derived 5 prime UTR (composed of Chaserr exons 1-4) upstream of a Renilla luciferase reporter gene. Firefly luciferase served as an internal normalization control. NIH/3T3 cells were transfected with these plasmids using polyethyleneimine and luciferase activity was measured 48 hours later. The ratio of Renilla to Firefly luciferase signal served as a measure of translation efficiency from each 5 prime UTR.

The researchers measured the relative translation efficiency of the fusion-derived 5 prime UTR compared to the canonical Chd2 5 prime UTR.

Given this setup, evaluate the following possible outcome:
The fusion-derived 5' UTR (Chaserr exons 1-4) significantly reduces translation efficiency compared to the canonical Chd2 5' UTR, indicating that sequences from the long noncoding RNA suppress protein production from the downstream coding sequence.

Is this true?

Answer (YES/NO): YES